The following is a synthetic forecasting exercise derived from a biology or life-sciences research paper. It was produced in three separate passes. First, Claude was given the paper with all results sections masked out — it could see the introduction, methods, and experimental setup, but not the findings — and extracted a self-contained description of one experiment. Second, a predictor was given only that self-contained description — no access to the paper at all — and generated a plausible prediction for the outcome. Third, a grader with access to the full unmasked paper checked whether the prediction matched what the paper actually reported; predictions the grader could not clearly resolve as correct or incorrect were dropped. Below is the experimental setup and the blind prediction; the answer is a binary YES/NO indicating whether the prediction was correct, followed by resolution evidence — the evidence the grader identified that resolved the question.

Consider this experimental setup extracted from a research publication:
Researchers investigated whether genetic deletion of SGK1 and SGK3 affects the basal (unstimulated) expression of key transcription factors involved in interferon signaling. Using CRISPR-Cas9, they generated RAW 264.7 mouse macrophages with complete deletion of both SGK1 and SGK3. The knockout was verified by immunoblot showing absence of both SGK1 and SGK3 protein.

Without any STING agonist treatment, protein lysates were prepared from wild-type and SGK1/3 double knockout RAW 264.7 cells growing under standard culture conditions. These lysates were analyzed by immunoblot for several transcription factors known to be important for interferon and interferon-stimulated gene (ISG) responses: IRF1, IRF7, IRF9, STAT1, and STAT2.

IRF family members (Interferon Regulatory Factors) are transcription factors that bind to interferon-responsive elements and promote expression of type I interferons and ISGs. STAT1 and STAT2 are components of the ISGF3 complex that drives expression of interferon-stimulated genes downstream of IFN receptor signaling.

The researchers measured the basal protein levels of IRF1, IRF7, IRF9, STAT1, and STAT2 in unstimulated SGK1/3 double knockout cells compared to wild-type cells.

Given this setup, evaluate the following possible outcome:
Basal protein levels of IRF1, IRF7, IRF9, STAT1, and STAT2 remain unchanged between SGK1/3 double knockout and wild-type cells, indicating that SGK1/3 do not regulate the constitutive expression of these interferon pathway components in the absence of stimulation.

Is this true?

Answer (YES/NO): NO